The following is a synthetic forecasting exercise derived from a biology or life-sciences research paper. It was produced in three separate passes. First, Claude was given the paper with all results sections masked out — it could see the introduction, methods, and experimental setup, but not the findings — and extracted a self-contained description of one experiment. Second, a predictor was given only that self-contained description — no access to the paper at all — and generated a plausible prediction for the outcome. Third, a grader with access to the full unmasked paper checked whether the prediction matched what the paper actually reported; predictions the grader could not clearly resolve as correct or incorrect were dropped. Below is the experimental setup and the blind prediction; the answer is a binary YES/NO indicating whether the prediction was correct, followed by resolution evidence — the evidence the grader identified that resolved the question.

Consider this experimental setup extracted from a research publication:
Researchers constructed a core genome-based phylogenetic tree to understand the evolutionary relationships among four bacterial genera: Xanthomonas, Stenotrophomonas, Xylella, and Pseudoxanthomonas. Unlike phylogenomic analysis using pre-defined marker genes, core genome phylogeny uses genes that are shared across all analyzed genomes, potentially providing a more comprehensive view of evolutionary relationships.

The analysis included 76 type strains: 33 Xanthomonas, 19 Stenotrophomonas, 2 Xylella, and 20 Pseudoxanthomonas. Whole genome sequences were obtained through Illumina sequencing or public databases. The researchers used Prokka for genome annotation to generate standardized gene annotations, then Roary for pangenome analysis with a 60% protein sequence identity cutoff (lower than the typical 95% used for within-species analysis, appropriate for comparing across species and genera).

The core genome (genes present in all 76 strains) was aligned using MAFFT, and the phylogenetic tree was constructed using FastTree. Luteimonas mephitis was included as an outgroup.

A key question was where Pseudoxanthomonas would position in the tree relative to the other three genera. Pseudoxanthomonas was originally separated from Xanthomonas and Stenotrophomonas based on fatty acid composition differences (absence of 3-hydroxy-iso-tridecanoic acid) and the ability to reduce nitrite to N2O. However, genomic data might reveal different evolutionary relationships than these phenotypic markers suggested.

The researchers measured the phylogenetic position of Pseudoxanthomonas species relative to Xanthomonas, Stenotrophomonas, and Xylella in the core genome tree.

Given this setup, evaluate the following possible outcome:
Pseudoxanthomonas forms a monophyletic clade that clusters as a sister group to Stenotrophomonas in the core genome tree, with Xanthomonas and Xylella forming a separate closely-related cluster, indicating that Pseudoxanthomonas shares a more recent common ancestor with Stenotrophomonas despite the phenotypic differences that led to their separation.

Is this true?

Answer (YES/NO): NO